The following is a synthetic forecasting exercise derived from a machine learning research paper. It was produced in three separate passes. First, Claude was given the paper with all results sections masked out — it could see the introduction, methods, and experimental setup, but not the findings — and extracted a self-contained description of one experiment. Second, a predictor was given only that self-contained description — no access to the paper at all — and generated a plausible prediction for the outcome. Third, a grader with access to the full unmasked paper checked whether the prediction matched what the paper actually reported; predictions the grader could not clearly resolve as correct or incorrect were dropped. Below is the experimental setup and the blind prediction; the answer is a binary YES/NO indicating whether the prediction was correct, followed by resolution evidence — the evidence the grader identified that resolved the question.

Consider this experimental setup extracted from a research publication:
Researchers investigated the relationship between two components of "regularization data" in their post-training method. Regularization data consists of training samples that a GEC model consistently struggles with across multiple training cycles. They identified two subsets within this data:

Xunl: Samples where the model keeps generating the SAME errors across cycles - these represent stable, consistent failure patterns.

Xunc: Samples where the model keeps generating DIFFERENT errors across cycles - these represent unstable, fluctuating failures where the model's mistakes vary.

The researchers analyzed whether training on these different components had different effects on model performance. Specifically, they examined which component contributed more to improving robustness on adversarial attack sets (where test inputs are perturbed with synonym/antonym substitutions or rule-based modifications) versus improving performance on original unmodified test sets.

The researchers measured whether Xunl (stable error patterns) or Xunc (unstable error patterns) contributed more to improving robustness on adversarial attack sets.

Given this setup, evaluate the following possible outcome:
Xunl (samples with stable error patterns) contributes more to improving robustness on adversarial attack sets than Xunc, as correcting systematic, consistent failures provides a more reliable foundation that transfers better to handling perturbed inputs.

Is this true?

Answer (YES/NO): NO